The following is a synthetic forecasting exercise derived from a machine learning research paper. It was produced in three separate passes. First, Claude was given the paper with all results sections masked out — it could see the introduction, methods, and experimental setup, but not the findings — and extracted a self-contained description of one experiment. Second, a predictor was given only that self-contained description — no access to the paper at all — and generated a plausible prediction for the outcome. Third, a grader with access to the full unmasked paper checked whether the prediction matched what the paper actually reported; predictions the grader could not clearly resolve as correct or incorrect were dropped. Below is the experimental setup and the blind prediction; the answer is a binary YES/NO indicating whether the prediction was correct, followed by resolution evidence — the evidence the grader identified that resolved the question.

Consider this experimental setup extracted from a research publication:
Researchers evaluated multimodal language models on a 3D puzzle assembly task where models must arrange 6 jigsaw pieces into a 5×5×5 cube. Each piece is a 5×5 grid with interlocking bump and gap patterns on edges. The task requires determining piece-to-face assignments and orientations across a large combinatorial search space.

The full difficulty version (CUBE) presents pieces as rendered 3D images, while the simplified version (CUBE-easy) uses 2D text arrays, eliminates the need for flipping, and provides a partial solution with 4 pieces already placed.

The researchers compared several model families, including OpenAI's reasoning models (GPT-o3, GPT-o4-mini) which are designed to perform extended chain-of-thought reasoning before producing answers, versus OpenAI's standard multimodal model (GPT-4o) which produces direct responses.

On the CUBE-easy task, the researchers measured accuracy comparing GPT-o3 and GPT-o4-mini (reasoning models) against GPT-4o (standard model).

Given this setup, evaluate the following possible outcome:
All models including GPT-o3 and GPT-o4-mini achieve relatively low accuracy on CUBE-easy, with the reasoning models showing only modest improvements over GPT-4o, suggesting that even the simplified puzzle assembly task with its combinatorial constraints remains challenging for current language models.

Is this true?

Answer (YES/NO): NO